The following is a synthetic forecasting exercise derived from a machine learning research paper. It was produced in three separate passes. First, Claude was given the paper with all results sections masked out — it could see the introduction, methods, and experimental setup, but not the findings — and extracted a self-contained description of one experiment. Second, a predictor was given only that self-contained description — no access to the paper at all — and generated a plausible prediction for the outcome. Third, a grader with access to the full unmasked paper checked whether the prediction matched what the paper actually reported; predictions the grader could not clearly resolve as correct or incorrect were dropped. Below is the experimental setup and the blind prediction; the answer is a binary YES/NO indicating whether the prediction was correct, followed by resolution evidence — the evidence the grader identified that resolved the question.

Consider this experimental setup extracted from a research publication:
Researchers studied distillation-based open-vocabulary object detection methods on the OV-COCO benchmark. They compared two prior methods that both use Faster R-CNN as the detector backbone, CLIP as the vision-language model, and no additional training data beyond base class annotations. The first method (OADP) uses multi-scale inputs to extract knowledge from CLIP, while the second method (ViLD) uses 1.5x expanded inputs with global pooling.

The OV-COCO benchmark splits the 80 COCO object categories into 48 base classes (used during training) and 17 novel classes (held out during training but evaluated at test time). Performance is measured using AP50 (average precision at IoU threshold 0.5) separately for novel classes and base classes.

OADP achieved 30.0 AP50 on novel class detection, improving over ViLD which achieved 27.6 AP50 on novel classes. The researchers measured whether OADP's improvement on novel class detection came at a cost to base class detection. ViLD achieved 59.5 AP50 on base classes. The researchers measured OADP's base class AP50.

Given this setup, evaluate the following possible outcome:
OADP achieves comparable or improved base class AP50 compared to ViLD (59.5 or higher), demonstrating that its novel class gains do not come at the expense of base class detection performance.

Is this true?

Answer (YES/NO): NO